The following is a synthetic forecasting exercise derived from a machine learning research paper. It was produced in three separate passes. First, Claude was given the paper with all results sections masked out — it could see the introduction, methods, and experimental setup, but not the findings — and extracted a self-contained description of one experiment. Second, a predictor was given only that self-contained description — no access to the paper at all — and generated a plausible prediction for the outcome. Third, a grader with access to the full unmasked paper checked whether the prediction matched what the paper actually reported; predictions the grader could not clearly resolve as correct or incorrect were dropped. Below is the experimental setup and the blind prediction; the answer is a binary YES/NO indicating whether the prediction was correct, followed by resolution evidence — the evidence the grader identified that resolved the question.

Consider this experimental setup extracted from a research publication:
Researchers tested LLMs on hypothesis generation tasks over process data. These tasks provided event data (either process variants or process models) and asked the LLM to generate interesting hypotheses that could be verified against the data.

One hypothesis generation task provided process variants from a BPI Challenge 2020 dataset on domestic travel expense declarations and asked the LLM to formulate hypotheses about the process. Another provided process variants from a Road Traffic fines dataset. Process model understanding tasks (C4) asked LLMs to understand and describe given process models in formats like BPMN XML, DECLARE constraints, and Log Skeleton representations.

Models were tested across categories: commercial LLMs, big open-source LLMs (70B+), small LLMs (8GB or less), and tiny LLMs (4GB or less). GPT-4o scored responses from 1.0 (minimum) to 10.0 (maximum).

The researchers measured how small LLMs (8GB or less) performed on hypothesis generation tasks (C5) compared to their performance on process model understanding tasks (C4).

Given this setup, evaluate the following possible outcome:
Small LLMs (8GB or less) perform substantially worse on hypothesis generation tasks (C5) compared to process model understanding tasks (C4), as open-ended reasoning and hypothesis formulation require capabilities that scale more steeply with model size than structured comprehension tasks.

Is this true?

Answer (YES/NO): NO